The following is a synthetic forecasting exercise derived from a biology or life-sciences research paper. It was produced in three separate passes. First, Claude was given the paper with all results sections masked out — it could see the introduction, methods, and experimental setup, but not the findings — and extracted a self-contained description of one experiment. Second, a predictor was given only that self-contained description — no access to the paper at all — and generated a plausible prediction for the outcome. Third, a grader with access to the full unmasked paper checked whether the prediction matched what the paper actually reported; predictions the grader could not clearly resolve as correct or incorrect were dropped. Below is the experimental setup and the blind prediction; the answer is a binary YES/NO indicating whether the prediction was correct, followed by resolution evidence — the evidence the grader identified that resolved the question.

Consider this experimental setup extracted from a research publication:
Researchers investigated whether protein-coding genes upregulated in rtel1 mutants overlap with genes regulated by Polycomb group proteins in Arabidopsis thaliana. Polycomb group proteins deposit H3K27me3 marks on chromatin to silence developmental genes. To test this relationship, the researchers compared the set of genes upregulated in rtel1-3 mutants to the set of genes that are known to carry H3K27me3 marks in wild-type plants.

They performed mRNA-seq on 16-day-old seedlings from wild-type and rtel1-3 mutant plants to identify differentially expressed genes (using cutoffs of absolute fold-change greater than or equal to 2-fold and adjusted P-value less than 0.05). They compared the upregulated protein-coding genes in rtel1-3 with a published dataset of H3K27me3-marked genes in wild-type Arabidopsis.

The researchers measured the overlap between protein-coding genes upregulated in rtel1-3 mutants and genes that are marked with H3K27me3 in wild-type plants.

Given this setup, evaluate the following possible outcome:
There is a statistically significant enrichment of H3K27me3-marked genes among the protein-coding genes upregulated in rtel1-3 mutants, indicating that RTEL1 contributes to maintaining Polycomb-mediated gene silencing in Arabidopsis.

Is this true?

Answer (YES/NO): YES